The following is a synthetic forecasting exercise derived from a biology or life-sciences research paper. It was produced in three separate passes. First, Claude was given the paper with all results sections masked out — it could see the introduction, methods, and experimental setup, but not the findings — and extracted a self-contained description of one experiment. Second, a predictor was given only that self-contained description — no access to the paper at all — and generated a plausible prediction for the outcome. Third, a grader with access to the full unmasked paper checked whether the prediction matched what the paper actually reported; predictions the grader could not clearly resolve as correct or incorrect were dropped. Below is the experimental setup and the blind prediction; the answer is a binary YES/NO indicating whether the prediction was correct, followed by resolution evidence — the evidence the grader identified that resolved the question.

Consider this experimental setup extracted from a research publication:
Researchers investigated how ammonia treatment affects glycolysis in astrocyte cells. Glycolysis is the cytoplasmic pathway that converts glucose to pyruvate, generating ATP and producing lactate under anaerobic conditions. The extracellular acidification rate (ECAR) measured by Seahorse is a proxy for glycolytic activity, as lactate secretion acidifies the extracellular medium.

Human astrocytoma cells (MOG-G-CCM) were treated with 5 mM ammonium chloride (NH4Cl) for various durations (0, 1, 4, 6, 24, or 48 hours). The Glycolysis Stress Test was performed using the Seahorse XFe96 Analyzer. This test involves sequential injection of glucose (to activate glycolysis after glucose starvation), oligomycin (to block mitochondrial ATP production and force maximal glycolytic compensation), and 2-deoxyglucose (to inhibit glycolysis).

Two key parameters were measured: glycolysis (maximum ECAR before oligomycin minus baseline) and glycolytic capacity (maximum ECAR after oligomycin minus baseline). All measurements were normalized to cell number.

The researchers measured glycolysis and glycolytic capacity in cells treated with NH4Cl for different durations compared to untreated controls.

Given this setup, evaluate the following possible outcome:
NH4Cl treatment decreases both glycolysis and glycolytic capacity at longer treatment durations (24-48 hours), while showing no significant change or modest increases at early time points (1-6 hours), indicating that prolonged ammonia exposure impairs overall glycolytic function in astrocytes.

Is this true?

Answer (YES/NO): NO